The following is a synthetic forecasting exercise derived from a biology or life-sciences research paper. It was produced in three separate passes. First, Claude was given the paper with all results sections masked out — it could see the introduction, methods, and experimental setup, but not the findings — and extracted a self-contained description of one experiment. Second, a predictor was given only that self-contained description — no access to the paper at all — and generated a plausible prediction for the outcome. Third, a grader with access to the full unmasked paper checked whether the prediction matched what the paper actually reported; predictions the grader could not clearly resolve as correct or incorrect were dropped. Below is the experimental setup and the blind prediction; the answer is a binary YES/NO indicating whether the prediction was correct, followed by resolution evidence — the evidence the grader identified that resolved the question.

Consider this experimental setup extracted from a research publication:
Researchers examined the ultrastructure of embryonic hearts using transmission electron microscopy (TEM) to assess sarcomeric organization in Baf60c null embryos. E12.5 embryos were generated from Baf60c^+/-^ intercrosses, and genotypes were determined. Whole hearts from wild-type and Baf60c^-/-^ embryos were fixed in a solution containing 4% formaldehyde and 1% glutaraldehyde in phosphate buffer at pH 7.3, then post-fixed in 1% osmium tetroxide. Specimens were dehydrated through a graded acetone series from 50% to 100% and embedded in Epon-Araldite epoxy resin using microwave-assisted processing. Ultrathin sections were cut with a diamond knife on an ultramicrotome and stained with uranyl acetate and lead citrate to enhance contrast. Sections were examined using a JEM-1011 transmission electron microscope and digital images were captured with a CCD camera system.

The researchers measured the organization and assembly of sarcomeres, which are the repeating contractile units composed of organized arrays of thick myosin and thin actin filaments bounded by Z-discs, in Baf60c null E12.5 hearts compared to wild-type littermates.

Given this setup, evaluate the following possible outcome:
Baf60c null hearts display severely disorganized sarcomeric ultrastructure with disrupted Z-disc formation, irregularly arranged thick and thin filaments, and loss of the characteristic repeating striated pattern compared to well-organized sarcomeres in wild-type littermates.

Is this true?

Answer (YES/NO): YES